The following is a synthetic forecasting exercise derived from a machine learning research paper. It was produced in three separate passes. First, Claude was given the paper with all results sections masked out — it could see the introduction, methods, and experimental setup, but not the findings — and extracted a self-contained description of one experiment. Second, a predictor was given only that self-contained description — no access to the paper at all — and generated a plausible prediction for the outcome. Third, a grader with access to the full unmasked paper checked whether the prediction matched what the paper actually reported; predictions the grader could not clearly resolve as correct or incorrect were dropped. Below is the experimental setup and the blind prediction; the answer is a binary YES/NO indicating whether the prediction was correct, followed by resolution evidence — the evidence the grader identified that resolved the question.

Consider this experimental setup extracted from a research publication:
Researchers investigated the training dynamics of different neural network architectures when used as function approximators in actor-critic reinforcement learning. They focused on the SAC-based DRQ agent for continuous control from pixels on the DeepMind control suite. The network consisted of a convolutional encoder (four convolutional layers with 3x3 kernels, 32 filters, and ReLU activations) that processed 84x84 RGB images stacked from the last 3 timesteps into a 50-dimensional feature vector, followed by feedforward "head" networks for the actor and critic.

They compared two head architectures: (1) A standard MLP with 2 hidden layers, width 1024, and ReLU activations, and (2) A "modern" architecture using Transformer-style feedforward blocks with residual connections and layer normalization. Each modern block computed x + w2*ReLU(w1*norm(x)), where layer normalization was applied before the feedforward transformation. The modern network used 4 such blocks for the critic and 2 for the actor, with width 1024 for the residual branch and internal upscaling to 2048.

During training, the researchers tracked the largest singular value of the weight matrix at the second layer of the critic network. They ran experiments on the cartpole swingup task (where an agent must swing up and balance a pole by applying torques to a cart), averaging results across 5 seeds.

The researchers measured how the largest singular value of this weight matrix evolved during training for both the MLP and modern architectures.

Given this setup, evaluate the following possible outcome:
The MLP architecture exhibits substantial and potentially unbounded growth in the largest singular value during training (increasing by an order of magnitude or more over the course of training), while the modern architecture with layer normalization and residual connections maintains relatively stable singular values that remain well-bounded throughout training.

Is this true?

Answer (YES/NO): NO